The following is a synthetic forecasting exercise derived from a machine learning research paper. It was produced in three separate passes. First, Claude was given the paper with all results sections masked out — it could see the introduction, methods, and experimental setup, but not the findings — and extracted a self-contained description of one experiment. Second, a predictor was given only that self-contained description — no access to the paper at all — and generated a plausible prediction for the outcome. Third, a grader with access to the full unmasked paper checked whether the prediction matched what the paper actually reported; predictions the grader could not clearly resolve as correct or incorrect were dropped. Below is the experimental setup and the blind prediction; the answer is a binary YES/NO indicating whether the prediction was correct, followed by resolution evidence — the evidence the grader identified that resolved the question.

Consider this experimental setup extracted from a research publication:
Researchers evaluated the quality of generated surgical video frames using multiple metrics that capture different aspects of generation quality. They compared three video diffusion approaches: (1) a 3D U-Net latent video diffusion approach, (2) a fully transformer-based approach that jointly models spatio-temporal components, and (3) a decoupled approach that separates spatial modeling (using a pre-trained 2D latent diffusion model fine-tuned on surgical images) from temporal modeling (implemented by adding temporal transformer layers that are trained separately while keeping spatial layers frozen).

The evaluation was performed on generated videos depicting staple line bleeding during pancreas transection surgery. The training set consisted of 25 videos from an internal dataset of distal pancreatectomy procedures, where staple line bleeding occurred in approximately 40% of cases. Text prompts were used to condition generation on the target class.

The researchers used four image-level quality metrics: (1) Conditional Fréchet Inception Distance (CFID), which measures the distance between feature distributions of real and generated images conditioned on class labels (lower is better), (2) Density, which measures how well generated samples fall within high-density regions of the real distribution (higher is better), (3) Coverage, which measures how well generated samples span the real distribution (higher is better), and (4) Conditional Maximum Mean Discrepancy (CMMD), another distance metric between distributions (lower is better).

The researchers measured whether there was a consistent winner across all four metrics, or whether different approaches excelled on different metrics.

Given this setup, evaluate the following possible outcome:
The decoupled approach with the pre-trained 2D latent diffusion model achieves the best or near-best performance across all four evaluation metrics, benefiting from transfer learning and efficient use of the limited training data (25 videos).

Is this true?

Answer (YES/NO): YES